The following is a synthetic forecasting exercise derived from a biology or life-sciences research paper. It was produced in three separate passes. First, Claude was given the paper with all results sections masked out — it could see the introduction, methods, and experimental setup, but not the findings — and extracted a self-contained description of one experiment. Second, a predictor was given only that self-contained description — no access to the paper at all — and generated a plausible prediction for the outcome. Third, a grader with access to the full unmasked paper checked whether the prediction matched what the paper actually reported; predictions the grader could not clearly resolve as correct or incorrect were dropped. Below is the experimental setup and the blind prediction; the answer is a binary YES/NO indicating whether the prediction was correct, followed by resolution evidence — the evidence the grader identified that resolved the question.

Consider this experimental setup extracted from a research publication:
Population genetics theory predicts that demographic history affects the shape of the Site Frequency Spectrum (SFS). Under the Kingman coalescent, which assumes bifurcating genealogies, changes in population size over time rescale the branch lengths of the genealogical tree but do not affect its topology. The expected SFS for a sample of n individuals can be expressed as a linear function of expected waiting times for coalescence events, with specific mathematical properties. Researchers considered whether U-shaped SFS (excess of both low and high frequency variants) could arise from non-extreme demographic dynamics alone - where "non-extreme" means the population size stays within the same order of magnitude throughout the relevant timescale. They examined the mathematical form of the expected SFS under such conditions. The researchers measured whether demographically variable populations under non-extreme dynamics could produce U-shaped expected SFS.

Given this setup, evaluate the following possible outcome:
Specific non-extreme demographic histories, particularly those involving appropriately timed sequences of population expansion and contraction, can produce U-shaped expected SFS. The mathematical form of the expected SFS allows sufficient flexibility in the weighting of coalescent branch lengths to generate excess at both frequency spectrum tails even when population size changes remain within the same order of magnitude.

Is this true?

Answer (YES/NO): NO